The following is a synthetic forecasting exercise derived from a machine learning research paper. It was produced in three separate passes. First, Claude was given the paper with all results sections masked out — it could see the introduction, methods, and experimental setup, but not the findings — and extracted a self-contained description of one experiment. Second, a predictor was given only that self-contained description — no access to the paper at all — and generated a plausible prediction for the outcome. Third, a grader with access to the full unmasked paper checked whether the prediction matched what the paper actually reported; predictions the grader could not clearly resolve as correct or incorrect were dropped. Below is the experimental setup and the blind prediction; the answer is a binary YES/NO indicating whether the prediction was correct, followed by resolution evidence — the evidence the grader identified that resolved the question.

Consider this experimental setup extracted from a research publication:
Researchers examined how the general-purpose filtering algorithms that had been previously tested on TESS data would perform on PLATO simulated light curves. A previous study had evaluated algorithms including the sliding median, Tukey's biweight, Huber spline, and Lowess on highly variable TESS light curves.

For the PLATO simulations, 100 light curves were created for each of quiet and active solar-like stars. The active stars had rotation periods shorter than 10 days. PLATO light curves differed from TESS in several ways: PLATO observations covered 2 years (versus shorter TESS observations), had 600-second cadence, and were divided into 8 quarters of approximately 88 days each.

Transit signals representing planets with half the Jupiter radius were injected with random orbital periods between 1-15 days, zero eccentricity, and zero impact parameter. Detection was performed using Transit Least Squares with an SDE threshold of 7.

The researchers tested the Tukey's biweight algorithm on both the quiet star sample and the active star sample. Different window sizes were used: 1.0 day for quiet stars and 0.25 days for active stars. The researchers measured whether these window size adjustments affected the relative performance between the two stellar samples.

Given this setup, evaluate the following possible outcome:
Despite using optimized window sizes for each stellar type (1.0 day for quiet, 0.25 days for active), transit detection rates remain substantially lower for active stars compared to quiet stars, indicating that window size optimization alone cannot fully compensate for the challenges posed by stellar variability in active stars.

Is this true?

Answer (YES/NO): NO